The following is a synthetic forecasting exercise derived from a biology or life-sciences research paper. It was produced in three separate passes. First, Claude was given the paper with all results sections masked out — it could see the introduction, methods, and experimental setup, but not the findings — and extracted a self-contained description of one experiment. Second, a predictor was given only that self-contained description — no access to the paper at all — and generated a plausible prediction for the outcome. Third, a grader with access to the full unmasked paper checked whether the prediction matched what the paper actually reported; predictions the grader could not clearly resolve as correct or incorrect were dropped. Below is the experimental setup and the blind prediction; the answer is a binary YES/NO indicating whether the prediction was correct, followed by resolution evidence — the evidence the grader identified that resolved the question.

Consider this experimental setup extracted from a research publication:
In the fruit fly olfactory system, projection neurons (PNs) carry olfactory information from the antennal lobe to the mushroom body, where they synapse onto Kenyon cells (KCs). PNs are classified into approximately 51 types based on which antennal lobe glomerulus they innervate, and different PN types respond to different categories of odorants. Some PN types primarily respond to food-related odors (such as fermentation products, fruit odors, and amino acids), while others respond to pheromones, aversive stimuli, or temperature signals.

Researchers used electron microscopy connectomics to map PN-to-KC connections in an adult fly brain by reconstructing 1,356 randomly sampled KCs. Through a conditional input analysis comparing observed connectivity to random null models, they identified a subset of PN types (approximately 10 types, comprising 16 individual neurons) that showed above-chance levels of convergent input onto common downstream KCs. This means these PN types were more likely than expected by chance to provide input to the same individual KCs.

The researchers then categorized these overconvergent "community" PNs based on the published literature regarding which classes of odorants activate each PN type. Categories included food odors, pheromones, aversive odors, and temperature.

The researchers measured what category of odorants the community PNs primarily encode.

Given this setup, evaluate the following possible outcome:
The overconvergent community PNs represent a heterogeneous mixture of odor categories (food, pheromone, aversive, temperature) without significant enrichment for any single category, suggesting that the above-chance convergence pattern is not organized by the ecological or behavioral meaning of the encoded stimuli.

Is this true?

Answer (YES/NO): NO